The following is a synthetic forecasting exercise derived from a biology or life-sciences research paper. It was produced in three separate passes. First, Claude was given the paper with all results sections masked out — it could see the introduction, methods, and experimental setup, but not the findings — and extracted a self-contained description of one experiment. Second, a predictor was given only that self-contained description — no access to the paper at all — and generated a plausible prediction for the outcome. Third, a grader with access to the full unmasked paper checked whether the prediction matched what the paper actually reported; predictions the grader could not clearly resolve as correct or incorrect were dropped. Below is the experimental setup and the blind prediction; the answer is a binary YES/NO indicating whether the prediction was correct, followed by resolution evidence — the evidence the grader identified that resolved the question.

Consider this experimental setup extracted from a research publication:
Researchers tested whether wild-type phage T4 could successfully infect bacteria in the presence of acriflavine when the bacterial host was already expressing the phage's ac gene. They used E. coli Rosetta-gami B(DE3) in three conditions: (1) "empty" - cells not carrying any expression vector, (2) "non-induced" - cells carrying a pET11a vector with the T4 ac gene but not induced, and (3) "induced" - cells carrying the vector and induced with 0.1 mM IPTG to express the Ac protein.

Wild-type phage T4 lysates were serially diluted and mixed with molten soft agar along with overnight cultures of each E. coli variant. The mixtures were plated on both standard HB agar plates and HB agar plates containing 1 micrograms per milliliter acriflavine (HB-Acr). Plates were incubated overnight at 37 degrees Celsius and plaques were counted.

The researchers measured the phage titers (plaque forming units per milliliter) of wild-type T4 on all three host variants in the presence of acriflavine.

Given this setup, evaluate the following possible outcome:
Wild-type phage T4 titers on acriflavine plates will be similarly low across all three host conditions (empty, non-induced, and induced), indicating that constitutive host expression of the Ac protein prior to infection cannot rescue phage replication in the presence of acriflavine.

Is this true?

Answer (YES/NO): YES